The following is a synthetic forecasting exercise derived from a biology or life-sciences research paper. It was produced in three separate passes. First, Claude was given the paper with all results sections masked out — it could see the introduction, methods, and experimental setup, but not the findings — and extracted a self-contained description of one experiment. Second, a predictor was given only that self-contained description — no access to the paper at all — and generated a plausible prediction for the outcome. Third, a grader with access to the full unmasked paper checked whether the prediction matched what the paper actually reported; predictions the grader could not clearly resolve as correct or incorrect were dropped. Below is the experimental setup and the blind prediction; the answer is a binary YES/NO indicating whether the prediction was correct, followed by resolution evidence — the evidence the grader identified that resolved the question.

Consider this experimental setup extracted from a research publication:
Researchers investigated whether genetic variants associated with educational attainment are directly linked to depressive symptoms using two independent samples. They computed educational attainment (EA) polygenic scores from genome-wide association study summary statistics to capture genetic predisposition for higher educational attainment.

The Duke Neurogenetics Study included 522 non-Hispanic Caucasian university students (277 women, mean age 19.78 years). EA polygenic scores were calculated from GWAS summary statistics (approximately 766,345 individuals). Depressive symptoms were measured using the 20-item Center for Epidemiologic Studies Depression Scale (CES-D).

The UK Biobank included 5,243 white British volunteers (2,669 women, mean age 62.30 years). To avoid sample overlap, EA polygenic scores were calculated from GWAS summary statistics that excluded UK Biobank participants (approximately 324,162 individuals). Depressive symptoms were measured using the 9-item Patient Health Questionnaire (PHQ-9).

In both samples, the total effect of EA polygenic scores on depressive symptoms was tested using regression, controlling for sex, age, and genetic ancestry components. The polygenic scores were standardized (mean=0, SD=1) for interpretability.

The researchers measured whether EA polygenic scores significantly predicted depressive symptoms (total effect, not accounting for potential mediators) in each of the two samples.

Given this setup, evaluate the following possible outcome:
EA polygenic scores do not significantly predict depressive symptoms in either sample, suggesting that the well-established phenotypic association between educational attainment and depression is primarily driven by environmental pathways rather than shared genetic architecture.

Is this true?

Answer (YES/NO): NO